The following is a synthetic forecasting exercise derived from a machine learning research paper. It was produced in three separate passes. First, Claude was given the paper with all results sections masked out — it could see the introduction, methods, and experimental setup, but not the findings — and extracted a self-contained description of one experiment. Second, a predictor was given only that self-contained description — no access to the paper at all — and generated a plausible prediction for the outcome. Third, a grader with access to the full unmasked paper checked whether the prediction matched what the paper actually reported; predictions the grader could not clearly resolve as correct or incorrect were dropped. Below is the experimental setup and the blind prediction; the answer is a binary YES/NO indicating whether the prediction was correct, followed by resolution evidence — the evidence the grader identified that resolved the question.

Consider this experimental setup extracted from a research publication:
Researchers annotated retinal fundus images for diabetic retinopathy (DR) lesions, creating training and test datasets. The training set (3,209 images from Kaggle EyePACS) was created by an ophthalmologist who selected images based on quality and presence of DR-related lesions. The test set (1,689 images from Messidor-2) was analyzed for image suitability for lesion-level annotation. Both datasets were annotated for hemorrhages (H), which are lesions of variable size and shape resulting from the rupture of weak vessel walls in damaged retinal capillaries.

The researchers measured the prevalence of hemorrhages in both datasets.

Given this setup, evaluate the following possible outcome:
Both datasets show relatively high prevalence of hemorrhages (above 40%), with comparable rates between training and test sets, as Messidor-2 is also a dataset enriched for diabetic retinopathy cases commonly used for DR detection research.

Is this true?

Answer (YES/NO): NO